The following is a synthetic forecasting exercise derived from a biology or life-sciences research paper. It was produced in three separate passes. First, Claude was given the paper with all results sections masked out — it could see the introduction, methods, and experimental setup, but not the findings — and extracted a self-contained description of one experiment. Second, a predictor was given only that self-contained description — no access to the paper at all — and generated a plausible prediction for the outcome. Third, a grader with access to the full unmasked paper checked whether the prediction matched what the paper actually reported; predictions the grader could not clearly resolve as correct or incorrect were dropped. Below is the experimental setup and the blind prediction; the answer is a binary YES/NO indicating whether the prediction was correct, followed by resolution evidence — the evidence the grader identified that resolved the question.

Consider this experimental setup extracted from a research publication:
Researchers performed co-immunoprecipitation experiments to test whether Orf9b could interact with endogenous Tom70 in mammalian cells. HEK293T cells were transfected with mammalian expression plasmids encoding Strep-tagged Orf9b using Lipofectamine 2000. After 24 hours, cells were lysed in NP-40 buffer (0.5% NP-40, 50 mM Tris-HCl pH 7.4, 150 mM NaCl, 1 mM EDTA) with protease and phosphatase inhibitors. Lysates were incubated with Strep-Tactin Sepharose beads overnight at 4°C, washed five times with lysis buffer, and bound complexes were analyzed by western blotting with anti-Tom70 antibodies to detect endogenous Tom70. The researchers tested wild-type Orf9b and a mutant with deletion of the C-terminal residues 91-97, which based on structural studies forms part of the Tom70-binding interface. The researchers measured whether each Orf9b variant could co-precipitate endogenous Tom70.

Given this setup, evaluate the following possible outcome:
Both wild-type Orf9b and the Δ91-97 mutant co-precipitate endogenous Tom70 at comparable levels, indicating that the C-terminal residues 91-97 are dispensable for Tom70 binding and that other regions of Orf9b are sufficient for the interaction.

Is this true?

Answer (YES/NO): YES